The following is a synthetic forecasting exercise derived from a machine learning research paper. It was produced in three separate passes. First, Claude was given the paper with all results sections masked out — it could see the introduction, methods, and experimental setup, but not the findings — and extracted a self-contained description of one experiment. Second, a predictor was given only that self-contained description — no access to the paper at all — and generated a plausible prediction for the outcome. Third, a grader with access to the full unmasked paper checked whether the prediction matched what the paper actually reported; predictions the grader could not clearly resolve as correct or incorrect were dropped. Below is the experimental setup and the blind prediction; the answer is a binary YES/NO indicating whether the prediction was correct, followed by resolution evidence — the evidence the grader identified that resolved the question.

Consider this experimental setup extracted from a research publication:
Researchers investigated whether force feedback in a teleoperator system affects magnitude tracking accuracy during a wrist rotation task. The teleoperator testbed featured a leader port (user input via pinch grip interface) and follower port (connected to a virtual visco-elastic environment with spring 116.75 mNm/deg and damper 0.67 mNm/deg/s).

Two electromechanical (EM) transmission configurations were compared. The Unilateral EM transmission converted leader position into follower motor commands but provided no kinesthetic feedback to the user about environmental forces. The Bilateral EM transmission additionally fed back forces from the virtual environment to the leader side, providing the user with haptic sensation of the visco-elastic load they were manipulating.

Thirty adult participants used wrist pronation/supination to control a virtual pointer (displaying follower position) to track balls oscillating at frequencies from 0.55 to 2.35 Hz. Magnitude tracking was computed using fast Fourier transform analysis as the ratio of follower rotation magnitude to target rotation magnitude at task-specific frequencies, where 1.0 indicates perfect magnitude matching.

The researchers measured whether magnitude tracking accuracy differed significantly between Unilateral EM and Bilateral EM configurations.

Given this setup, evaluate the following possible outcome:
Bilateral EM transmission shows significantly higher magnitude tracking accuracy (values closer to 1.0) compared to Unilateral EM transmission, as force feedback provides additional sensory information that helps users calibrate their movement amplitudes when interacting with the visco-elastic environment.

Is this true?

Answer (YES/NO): NO